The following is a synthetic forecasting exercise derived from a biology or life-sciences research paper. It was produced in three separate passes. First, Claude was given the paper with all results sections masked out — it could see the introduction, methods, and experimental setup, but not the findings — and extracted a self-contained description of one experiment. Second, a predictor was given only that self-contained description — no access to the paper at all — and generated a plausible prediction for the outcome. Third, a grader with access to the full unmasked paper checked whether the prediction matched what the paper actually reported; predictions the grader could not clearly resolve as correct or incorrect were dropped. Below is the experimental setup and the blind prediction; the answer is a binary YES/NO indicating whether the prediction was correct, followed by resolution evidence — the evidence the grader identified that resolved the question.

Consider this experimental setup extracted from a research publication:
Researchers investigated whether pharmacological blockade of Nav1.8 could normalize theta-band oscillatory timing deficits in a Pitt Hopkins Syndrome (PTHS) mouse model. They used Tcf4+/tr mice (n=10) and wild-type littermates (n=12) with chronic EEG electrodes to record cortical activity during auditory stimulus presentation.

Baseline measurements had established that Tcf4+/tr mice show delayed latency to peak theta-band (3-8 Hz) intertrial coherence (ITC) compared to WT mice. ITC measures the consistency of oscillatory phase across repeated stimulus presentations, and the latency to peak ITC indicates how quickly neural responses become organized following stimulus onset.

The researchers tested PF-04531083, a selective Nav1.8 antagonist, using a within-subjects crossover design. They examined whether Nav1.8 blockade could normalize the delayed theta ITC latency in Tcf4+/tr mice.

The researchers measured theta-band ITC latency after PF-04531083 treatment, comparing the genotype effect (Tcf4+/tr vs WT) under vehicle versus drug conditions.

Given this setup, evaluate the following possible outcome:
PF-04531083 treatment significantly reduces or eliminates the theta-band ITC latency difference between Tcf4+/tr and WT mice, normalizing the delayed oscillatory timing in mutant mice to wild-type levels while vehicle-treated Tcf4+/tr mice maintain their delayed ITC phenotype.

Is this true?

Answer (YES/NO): YES